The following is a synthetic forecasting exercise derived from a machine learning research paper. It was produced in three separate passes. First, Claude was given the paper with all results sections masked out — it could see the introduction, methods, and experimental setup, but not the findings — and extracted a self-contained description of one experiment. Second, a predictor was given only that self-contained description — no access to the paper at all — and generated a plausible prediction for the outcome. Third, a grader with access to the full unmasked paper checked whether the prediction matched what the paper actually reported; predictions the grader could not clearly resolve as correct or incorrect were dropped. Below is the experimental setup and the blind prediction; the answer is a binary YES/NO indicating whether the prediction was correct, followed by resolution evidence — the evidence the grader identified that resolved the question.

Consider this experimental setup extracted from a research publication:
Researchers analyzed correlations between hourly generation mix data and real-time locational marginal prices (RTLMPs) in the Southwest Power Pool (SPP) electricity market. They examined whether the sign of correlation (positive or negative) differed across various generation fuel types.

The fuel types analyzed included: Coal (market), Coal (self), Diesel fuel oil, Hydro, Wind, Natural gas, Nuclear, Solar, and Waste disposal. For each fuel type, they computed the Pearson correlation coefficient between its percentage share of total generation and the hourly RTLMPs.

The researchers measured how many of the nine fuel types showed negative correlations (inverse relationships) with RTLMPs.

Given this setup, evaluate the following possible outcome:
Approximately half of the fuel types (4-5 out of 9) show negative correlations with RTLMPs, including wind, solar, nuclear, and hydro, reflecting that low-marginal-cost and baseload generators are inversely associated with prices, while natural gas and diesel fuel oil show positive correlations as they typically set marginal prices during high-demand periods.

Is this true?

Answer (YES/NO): NO